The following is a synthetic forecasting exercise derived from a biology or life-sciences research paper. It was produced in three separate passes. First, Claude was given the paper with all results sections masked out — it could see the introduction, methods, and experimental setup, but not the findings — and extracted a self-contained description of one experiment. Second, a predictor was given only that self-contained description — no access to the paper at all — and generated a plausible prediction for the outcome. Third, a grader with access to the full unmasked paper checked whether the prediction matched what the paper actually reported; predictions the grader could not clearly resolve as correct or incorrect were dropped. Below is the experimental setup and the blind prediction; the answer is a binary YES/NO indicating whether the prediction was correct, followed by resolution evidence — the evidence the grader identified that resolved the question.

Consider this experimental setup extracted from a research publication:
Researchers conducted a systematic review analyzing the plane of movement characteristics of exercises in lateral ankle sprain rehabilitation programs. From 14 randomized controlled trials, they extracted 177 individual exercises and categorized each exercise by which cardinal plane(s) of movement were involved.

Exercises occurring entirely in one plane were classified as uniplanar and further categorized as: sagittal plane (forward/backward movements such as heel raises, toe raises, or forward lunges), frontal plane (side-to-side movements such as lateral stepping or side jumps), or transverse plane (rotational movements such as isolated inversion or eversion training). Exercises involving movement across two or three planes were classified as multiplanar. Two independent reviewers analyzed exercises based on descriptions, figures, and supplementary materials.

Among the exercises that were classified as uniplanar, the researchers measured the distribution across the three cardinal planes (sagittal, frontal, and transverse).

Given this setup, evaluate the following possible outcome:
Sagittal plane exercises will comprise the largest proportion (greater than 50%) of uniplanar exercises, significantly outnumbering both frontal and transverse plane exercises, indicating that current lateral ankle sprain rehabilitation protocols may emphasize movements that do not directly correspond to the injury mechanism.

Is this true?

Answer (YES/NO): YES